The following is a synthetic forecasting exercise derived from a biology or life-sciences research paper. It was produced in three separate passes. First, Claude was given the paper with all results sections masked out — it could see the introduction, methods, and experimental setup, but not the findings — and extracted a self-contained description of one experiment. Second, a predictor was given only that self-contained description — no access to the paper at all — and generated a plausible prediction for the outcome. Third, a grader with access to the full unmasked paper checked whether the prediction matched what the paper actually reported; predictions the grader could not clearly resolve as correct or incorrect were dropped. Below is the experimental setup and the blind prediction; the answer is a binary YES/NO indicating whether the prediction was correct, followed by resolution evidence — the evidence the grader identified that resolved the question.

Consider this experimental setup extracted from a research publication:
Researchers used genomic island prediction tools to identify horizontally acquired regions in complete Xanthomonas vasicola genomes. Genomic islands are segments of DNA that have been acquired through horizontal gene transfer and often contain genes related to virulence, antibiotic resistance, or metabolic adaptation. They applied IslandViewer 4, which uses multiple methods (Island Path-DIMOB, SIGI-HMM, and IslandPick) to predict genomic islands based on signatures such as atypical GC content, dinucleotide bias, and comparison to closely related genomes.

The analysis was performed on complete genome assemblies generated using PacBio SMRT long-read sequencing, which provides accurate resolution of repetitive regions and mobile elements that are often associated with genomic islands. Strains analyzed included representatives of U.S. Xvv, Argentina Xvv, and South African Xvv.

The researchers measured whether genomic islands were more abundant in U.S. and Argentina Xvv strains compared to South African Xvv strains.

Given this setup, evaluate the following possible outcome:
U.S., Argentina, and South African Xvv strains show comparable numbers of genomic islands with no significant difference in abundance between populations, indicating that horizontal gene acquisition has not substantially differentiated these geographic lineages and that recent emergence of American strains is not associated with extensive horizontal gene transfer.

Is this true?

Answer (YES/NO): NO